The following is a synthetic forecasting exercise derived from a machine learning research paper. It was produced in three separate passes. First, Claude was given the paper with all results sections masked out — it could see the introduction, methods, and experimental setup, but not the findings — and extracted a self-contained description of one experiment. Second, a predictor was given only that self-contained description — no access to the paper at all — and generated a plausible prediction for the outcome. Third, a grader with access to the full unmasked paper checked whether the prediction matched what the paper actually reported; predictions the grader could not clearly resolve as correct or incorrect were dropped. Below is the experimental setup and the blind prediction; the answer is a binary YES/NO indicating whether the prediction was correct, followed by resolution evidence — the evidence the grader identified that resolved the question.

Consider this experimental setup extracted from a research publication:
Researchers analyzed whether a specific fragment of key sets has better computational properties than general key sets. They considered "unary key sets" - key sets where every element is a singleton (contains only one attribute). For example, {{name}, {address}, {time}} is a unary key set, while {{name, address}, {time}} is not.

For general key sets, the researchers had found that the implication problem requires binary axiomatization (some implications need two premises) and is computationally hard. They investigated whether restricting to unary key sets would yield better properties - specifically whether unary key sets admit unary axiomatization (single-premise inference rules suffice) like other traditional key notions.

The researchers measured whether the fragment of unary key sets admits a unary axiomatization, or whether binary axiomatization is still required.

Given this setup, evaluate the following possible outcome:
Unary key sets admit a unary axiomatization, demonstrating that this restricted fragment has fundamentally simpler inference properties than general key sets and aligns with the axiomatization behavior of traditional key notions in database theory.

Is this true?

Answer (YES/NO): YES